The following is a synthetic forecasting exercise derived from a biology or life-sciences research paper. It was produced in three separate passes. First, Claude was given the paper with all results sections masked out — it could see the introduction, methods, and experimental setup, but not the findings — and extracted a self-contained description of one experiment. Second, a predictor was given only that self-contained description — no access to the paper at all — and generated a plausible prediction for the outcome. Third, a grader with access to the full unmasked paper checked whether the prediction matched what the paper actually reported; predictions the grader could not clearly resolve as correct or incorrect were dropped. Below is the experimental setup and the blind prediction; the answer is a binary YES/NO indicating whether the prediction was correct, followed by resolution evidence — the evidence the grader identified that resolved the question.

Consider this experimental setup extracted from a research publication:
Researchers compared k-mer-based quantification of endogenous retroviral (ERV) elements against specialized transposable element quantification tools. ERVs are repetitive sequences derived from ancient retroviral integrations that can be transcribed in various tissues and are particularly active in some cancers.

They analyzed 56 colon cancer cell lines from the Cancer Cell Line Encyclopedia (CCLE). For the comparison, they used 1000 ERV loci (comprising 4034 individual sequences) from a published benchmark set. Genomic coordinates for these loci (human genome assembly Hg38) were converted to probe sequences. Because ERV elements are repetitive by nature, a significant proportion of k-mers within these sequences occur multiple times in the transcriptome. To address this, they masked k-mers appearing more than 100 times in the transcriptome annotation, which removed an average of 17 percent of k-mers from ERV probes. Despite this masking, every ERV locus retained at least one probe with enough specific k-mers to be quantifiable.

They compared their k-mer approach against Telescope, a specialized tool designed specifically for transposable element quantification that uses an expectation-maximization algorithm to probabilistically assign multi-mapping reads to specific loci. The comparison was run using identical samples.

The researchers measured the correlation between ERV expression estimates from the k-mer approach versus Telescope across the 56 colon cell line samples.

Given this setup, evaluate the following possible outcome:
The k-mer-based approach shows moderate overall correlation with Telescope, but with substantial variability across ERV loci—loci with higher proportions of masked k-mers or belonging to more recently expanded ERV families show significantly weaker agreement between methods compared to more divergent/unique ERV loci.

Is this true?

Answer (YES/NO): NO